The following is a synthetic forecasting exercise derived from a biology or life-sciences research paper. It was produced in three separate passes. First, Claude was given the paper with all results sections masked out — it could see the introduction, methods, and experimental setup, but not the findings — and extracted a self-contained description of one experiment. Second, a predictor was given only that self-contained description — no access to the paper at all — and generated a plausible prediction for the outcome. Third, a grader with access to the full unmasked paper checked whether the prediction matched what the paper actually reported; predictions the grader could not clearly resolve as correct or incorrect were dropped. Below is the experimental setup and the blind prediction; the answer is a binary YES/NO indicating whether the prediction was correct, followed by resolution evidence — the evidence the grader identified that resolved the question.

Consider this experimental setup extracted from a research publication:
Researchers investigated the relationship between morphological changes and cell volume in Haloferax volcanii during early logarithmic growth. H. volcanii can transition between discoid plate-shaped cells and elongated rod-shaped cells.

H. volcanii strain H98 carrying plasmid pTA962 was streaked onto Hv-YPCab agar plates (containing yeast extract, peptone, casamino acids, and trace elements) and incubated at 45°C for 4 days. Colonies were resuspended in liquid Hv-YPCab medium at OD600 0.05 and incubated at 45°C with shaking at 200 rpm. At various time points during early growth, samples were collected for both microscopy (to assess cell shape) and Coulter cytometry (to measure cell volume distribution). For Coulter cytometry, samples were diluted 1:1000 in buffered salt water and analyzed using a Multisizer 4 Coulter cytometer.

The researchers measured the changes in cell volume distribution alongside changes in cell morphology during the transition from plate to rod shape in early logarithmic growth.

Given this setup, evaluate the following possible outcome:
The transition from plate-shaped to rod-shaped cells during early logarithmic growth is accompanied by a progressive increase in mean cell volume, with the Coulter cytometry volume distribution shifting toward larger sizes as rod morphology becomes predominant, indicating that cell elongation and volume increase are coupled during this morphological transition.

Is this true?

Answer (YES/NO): YES